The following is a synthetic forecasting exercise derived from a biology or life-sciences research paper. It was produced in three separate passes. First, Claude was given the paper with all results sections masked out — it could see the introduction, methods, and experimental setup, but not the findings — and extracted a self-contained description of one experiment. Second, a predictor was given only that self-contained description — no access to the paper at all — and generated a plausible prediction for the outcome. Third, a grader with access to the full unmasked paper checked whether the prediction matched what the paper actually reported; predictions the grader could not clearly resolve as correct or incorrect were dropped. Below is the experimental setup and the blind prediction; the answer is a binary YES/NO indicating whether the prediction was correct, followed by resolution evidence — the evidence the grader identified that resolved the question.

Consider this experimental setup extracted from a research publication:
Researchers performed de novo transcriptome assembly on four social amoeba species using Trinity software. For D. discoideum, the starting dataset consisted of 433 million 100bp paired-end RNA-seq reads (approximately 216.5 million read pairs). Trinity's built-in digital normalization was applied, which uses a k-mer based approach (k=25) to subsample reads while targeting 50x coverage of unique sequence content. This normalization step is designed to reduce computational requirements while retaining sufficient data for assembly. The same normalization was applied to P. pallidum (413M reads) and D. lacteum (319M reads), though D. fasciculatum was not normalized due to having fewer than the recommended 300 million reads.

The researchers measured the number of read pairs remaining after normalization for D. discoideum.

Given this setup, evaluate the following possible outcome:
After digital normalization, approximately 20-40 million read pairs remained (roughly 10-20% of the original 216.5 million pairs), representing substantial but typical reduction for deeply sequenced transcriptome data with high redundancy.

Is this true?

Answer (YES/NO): NO